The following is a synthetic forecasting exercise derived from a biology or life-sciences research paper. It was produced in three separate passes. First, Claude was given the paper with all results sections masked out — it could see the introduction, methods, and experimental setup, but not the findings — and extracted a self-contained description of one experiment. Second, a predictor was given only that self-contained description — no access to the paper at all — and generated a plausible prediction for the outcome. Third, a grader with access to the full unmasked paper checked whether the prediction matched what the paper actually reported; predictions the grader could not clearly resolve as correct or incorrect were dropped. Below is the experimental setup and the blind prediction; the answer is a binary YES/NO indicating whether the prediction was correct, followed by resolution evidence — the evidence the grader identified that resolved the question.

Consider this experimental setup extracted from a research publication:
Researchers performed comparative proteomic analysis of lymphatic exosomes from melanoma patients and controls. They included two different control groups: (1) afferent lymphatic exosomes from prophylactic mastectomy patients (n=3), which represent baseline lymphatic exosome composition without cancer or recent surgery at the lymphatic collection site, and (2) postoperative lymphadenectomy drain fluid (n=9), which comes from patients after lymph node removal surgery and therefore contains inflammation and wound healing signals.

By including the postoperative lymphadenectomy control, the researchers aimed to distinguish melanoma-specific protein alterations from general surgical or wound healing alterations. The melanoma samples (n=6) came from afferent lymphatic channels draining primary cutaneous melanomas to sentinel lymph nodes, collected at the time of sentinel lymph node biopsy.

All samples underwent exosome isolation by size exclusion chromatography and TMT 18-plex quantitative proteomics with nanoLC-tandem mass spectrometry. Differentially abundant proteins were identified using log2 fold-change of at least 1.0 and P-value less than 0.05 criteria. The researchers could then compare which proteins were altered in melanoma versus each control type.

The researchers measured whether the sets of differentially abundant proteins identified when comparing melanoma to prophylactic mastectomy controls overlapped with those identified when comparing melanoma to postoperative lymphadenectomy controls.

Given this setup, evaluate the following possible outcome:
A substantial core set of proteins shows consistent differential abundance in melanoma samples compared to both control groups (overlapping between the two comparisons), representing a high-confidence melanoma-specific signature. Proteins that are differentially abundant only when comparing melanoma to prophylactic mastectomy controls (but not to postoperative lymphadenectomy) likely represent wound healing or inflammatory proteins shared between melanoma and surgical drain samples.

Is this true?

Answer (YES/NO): YES